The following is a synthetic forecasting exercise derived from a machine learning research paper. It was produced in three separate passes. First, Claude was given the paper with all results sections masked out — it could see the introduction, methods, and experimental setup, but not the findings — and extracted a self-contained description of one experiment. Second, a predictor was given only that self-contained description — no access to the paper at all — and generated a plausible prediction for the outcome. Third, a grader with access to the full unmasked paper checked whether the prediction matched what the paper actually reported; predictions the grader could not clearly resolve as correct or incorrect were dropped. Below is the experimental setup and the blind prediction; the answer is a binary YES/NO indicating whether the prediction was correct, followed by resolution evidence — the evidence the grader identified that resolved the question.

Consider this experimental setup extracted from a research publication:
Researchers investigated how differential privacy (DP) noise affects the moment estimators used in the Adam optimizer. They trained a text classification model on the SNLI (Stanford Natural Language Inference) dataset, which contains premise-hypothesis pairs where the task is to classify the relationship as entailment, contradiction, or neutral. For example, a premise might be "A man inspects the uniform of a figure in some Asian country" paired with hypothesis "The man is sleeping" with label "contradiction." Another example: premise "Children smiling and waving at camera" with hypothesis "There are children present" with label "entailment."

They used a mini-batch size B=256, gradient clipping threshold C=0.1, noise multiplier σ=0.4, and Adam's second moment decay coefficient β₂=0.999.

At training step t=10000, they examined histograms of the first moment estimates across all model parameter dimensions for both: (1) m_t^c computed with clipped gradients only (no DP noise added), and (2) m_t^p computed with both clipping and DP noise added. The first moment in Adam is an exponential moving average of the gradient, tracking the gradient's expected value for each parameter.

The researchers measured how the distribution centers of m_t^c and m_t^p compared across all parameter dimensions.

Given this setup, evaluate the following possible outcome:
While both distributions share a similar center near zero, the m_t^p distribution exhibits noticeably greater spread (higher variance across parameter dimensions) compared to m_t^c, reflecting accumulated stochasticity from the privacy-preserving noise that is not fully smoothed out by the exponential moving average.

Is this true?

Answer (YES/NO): YES